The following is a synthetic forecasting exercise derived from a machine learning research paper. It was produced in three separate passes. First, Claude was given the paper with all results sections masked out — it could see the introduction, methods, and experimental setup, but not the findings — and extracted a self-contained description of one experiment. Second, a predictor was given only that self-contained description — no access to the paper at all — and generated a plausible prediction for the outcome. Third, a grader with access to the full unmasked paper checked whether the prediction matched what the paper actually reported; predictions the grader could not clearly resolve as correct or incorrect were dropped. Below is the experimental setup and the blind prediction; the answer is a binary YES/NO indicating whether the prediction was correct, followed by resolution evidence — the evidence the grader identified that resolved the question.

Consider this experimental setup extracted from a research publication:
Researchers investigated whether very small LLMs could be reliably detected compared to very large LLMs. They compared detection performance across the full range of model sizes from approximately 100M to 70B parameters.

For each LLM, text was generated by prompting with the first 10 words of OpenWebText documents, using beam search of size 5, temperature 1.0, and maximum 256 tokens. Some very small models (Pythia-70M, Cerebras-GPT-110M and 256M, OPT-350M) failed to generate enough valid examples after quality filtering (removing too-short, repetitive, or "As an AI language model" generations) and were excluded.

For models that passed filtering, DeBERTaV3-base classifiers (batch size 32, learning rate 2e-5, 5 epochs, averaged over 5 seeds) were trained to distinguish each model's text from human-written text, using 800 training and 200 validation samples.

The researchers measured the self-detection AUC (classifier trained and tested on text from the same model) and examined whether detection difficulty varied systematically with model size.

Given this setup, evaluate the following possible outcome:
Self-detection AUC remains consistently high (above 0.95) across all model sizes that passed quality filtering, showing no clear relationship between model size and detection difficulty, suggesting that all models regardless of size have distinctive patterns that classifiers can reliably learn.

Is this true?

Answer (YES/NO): NO